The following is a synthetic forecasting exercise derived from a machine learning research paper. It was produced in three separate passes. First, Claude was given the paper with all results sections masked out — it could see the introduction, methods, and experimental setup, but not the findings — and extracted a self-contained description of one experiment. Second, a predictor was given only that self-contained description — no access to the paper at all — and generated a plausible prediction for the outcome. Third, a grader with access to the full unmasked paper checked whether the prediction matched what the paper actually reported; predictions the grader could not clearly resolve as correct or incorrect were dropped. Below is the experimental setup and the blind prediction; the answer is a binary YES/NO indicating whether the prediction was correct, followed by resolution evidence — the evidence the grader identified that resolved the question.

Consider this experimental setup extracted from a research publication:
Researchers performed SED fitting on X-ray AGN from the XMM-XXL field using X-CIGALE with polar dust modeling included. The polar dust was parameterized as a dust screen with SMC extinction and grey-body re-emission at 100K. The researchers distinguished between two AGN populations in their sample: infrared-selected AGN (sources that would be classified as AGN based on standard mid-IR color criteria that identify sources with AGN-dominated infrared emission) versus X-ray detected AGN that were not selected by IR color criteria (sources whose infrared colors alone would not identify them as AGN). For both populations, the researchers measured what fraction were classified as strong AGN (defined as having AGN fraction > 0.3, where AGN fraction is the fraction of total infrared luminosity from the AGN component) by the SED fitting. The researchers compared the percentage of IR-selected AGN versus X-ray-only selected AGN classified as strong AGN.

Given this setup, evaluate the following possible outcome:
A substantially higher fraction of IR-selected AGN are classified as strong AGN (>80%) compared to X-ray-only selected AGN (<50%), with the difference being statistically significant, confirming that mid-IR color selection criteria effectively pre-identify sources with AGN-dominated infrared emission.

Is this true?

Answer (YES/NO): NO